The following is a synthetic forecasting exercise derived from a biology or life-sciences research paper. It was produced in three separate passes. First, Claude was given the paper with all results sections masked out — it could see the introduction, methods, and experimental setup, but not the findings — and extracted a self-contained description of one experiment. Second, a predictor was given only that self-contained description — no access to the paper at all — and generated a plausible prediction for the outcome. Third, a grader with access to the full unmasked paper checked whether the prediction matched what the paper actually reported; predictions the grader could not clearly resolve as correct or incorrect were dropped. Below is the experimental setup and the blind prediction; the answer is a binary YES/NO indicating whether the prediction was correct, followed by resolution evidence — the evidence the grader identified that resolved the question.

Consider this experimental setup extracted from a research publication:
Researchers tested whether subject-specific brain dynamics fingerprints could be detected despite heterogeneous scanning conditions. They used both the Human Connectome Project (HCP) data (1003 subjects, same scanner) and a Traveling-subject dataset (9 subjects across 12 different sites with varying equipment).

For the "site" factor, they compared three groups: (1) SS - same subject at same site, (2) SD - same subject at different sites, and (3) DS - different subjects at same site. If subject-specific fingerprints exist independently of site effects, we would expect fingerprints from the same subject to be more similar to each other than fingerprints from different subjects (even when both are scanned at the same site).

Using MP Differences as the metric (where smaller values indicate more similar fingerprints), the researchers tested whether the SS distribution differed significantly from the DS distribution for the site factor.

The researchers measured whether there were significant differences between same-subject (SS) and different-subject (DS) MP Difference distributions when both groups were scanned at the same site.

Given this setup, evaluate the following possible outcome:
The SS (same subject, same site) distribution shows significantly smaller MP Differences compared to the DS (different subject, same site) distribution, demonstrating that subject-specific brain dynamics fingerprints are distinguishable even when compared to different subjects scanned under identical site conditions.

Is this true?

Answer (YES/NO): YES